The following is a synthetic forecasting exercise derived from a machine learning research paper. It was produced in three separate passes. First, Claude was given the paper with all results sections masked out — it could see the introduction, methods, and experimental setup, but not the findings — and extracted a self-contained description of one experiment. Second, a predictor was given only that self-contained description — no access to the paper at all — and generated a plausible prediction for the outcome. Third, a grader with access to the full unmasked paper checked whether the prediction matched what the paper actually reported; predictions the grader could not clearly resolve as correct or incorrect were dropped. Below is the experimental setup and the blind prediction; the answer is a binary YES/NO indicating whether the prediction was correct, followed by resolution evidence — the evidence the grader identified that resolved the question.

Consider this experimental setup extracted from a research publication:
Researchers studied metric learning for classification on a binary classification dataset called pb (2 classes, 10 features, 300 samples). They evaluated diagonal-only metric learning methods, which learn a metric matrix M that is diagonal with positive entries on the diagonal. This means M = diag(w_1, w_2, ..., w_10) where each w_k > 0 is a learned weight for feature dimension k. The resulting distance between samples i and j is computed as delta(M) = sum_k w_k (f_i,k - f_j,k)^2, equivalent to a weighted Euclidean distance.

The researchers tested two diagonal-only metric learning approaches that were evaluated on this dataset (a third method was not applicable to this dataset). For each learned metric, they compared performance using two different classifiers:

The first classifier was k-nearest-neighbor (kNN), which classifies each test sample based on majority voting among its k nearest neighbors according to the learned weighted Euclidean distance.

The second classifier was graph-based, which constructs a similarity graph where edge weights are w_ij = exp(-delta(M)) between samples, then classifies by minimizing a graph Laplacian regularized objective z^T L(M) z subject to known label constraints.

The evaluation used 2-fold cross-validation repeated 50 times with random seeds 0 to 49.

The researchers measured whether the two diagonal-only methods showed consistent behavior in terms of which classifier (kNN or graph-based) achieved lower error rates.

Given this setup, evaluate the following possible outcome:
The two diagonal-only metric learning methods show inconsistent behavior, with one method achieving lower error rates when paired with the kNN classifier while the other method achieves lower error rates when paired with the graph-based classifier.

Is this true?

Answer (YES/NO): YES